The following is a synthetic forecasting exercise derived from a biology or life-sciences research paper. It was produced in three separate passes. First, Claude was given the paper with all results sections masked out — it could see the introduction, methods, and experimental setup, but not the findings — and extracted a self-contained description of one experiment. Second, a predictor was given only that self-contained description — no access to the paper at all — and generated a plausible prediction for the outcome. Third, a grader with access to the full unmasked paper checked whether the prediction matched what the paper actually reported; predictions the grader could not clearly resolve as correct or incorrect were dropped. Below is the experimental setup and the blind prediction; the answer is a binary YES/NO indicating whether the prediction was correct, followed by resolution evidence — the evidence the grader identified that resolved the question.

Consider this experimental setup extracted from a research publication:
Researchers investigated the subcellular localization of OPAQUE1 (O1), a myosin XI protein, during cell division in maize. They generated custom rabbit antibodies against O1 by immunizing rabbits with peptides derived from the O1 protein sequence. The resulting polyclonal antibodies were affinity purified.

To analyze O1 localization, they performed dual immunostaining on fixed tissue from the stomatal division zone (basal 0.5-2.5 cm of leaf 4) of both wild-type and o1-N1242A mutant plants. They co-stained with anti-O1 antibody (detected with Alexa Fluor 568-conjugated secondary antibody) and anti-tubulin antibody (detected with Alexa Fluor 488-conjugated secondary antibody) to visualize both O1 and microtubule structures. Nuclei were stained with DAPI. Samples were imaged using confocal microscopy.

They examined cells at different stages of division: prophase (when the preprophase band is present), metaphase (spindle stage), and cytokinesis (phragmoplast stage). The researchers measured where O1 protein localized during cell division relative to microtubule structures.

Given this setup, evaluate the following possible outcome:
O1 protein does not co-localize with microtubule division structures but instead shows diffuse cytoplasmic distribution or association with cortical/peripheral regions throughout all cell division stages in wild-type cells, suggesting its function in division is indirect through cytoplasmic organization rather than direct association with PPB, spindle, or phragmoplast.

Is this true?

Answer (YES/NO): NO